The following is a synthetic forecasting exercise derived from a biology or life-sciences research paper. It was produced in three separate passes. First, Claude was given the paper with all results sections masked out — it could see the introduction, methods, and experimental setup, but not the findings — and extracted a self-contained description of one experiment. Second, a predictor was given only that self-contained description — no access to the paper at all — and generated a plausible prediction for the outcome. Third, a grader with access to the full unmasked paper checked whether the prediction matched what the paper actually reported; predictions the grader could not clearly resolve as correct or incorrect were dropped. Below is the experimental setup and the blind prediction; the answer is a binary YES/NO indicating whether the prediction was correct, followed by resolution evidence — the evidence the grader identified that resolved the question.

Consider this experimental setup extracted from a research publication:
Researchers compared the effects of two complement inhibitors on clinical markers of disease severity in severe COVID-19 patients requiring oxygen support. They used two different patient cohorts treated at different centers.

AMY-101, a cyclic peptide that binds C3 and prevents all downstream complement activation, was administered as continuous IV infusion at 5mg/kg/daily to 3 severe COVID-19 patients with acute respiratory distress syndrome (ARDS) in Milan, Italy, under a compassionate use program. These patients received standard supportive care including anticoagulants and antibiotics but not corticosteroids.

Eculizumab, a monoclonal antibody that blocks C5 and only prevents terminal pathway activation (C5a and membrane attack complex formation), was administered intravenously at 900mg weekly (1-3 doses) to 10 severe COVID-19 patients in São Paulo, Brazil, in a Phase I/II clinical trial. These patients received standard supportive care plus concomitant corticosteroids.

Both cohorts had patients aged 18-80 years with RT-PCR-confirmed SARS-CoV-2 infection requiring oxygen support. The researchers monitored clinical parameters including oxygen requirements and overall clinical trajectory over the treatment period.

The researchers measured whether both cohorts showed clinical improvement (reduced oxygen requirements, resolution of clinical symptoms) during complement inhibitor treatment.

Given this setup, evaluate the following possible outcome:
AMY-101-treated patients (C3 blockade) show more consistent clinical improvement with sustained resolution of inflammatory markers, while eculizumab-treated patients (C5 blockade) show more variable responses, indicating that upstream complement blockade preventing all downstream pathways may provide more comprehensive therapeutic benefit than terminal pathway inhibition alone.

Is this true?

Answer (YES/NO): YES